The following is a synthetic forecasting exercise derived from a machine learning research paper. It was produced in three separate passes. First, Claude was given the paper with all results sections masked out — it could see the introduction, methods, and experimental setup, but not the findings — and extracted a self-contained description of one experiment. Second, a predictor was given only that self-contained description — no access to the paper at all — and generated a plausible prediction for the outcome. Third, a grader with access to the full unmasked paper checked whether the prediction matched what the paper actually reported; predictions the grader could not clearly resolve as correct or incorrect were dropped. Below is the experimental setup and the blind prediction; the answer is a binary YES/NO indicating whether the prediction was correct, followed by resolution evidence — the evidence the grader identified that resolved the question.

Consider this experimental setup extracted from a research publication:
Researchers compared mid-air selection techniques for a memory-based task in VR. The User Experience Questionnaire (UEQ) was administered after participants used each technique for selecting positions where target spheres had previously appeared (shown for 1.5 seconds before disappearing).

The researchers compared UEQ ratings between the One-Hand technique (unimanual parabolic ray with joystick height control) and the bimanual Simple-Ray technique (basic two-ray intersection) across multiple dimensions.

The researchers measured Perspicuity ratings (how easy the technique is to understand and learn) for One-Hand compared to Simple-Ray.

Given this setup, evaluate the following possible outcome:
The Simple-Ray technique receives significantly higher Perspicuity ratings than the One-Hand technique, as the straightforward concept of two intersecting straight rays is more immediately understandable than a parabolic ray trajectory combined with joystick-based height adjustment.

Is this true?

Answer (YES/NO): YES